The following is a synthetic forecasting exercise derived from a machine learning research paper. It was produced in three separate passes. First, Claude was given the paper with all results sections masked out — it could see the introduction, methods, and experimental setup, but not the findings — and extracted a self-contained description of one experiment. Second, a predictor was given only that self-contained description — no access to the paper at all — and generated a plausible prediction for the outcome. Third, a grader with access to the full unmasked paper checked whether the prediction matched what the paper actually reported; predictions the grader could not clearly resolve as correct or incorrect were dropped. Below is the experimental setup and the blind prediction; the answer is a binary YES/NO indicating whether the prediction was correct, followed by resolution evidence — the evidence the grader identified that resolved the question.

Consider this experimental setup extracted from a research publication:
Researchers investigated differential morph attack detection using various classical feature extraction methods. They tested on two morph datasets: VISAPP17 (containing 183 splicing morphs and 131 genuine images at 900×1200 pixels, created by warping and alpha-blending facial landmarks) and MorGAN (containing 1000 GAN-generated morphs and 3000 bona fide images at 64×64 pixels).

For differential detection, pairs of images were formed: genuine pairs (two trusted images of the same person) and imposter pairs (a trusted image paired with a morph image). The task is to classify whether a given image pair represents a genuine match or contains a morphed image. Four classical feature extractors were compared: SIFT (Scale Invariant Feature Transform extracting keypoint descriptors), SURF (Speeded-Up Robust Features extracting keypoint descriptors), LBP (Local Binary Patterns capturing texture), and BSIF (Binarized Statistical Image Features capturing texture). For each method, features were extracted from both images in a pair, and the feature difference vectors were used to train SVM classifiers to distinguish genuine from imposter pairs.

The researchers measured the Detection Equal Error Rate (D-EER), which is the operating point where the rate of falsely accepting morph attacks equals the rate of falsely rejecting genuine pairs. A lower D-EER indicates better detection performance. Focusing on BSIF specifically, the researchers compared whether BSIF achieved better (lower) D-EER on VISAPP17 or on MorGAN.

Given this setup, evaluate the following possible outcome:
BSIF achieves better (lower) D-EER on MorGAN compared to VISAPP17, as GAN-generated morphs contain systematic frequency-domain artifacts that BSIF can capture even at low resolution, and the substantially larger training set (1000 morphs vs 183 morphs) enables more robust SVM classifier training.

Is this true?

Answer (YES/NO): YES